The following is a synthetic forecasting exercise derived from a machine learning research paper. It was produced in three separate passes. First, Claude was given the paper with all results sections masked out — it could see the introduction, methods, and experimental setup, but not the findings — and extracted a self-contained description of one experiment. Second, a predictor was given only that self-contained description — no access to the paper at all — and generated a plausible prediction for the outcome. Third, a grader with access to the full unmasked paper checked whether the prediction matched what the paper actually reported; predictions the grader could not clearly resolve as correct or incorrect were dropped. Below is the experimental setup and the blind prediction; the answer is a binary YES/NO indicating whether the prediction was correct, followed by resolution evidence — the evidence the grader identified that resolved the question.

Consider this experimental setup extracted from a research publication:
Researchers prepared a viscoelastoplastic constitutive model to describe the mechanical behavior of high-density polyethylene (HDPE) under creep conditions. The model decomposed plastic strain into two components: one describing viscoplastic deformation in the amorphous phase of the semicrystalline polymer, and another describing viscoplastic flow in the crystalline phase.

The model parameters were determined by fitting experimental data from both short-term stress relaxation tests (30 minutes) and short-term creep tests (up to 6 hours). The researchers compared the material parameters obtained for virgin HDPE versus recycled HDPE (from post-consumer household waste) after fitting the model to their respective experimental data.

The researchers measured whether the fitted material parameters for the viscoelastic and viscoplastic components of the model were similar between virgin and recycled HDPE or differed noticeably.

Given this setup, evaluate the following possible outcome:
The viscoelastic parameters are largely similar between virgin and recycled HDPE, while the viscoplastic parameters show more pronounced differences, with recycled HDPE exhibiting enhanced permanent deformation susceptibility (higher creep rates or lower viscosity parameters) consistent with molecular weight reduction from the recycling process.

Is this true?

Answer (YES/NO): NO